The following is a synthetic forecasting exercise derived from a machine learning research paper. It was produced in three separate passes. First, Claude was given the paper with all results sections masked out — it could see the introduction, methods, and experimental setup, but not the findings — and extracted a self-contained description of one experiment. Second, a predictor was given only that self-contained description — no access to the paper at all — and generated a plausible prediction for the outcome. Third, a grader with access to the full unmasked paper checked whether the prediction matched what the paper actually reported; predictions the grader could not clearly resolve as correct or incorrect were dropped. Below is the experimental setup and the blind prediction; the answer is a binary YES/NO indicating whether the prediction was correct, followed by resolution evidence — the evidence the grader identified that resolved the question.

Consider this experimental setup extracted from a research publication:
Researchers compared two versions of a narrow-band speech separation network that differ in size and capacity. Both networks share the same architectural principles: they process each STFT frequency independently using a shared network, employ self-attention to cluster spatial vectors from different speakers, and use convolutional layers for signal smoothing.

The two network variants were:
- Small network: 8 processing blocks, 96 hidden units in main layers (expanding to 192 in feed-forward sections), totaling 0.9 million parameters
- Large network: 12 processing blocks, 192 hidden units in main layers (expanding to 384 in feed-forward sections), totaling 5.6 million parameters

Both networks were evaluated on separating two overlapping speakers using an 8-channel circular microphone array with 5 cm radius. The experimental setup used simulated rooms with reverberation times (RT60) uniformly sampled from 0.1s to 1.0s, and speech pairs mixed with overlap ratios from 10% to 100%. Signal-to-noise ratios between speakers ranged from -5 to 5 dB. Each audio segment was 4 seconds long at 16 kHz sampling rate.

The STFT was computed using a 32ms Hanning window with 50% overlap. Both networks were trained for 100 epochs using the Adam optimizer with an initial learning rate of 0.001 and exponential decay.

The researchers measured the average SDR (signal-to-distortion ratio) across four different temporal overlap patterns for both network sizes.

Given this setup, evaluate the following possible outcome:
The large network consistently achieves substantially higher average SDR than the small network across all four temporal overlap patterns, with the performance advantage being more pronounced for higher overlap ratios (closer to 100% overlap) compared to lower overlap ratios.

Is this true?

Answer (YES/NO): NO